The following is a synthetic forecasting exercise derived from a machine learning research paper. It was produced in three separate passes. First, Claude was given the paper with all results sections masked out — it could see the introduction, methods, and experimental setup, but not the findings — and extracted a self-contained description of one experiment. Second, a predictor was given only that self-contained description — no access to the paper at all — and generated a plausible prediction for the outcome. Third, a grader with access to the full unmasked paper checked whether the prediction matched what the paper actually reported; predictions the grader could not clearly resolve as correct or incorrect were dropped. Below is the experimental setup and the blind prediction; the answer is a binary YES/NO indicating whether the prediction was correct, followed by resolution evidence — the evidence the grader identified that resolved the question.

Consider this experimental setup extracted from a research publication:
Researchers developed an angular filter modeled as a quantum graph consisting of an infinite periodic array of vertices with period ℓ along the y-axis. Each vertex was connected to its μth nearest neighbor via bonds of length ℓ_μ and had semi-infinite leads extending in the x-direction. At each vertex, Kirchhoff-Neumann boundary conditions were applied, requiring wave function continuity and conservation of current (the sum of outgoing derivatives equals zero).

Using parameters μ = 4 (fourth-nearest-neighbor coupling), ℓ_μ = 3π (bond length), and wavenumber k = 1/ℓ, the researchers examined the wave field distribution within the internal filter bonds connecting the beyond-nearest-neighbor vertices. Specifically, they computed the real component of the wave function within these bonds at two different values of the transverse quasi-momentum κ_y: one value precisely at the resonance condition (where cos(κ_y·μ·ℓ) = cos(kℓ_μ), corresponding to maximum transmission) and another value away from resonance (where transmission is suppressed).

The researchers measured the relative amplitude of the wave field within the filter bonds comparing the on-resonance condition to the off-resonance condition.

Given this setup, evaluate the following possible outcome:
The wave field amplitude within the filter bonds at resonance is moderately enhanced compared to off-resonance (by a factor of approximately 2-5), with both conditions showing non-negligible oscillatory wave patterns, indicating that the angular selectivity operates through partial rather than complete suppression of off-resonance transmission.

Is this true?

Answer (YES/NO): NO